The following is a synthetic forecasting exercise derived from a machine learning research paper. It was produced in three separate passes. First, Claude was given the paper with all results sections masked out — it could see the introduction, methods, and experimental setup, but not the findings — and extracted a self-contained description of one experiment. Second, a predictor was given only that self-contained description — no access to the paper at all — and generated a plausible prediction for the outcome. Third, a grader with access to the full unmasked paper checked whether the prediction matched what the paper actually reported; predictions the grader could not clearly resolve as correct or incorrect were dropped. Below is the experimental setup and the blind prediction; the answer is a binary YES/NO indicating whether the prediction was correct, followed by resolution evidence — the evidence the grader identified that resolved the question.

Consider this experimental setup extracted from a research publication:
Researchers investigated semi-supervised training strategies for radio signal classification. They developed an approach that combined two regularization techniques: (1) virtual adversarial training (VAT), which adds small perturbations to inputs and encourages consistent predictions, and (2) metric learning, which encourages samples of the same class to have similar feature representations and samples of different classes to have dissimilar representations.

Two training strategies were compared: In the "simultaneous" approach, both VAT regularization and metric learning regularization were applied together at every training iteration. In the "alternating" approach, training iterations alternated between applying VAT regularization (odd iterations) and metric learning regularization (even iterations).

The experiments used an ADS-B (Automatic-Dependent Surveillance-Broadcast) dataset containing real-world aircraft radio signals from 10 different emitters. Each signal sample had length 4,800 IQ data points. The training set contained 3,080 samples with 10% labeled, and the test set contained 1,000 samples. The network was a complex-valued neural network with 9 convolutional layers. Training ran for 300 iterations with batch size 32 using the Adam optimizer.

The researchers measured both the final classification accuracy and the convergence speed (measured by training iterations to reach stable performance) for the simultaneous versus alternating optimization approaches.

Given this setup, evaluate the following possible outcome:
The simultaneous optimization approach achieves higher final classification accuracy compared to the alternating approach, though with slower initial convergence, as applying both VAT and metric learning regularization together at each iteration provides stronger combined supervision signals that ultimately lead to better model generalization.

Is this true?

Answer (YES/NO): NO